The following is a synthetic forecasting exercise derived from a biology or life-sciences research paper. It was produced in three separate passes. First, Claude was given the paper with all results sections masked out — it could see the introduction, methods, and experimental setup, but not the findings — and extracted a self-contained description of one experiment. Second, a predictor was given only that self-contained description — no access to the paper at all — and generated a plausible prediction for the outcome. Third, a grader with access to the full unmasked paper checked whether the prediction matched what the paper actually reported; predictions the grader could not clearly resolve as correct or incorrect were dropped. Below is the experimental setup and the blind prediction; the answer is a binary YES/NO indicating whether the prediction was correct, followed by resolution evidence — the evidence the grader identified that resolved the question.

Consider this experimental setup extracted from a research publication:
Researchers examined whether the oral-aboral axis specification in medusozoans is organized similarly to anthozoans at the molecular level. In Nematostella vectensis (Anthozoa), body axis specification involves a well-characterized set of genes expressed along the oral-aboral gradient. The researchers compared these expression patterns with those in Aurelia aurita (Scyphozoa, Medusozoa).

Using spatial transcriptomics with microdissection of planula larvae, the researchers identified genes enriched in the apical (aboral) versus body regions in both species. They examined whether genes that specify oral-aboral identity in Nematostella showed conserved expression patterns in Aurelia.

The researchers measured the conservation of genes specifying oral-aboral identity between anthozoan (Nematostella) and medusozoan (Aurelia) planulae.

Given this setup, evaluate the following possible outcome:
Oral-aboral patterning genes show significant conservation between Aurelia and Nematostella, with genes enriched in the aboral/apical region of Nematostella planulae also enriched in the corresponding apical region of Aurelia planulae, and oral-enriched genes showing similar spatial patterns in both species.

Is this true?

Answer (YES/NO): NO